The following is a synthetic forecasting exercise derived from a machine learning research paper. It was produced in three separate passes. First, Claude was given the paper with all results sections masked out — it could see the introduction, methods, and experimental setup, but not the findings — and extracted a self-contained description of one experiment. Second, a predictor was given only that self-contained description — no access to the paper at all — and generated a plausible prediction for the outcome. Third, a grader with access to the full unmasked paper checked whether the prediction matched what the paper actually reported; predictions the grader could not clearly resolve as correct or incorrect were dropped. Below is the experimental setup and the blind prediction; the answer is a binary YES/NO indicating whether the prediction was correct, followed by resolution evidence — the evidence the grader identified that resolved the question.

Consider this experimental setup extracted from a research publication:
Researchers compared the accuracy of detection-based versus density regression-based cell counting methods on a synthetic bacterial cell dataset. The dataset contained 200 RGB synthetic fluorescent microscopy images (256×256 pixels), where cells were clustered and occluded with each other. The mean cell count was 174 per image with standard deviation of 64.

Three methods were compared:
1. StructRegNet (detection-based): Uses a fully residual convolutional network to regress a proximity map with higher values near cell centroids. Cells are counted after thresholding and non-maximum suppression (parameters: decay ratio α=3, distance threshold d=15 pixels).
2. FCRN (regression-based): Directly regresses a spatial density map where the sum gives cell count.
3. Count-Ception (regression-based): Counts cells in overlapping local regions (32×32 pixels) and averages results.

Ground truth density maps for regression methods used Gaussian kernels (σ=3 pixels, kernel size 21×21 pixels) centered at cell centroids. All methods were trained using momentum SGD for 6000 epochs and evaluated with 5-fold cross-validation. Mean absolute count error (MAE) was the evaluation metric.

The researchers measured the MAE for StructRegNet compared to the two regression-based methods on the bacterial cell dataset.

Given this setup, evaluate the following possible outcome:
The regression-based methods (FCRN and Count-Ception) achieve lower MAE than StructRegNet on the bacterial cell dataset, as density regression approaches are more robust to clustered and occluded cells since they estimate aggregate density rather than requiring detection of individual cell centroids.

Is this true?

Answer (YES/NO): YES